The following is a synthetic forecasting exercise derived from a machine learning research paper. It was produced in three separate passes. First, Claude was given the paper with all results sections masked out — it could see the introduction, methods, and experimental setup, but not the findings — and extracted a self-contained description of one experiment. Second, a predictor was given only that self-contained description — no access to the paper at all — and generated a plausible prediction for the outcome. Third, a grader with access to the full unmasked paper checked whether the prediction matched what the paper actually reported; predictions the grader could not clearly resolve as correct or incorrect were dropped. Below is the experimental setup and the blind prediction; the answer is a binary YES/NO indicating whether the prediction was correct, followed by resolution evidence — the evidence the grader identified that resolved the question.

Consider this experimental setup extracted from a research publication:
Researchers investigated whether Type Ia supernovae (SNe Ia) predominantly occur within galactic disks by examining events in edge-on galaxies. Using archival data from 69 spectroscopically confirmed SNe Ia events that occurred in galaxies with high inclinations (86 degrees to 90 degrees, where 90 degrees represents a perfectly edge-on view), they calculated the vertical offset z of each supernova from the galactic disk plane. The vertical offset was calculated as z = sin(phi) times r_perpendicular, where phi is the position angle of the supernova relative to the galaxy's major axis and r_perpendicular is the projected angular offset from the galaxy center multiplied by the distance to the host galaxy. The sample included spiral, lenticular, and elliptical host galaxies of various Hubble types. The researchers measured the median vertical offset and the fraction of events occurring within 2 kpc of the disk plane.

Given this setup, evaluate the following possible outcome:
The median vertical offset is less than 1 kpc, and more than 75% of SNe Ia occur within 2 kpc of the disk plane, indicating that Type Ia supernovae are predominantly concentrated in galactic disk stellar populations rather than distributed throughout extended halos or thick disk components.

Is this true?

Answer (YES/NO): YES